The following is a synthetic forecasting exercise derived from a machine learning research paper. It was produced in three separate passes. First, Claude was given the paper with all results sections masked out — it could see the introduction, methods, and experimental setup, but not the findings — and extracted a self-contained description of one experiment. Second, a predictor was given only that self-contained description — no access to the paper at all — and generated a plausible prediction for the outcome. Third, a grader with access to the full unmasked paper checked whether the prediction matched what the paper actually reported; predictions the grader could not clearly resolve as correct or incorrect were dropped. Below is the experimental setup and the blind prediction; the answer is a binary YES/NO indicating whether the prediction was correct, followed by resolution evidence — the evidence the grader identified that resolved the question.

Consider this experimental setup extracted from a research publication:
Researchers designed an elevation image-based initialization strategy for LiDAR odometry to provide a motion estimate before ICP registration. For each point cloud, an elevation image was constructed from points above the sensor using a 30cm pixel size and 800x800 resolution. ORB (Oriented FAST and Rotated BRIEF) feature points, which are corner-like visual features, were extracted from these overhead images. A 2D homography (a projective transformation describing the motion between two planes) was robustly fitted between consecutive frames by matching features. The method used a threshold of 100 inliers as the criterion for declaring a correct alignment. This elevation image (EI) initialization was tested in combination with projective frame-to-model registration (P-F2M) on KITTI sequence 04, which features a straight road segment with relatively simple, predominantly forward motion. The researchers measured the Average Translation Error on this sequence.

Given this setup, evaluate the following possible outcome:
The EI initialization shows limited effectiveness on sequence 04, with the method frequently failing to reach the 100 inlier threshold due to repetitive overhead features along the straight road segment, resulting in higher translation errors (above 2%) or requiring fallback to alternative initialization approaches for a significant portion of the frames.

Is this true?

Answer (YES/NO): NO